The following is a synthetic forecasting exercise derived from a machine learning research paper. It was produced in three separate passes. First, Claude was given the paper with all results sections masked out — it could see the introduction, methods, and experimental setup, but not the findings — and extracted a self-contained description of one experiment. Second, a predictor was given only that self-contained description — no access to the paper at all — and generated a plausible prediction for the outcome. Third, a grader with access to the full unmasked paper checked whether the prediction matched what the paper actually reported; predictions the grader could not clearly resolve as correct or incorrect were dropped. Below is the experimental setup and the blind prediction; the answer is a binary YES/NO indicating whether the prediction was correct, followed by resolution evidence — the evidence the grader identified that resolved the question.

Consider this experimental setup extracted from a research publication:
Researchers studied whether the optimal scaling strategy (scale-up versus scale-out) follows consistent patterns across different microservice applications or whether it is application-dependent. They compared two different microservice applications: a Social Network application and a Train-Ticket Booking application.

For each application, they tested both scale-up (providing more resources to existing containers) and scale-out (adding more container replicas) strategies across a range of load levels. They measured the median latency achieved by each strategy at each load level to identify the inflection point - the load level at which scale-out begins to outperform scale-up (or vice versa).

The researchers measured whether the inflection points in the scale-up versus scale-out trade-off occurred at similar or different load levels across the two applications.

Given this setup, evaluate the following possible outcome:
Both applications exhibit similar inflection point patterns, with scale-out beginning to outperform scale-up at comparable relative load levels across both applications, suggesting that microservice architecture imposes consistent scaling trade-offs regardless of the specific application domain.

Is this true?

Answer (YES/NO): NO